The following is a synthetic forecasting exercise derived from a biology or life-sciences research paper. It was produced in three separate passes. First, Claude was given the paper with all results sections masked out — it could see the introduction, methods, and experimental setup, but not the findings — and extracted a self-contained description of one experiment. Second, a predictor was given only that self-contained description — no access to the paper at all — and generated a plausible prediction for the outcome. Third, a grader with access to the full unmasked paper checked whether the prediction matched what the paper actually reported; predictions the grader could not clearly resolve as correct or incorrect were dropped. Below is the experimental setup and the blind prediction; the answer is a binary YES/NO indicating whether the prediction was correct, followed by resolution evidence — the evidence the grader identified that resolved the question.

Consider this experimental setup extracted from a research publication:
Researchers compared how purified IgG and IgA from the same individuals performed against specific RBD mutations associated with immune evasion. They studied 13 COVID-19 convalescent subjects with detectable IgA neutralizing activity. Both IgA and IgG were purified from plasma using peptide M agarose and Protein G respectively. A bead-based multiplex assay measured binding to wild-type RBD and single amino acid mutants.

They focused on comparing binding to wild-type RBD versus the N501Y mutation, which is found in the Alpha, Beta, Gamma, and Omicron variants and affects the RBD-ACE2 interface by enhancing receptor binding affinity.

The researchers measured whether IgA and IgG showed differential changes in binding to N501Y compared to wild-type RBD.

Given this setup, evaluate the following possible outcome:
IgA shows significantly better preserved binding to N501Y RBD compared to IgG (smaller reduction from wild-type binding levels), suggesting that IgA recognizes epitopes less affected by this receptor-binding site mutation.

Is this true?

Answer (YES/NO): NO